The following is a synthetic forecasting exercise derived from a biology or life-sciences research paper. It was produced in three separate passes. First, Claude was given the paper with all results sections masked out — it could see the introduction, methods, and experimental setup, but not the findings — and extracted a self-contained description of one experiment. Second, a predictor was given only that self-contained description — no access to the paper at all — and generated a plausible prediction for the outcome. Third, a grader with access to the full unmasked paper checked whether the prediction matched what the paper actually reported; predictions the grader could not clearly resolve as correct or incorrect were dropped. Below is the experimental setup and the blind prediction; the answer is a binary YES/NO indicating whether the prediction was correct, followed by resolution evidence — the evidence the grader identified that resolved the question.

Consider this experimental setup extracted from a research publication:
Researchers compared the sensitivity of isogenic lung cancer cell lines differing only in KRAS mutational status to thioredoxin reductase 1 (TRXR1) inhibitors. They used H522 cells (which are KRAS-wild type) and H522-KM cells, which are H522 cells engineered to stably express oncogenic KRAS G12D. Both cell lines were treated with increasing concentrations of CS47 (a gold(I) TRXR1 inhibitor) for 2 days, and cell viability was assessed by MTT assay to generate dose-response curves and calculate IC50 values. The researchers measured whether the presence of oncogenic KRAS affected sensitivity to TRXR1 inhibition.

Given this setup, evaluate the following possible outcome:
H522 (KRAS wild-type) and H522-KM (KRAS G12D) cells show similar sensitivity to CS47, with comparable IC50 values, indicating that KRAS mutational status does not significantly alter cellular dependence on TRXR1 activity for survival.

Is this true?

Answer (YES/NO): NO